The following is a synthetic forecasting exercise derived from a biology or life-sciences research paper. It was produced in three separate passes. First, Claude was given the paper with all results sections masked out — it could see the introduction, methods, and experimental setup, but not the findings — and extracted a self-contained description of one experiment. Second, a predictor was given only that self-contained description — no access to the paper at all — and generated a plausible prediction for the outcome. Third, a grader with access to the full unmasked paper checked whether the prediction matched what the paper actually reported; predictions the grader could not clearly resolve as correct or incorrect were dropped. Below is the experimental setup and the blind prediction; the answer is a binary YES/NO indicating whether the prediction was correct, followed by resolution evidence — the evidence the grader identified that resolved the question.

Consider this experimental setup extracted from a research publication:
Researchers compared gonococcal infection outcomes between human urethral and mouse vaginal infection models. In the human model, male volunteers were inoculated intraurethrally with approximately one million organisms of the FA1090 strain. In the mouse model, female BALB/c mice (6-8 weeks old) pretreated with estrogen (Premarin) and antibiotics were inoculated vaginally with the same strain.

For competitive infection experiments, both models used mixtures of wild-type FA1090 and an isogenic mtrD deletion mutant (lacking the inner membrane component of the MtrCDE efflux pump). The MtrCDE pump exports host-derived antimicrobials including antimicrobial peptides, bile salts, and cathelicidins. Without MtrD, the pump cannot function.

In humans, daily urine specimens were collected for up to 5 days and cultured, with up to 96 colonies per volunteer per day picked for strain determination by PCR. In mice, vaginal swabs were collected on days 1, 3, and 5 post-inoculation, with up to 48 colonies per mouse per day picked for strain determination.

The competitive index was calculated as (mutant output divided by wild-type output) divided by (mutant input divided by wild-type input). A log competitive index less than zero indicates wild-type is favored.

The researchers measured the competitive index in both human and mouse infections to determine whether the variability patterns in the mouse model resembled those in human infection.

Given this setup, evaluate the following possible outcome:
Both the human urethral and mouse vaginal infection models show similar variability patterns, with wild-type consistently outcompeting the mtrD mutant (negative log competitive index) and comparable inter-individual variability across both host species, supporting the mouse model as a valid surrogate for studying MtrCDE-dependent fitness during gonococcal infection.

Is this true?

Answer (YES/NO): NO